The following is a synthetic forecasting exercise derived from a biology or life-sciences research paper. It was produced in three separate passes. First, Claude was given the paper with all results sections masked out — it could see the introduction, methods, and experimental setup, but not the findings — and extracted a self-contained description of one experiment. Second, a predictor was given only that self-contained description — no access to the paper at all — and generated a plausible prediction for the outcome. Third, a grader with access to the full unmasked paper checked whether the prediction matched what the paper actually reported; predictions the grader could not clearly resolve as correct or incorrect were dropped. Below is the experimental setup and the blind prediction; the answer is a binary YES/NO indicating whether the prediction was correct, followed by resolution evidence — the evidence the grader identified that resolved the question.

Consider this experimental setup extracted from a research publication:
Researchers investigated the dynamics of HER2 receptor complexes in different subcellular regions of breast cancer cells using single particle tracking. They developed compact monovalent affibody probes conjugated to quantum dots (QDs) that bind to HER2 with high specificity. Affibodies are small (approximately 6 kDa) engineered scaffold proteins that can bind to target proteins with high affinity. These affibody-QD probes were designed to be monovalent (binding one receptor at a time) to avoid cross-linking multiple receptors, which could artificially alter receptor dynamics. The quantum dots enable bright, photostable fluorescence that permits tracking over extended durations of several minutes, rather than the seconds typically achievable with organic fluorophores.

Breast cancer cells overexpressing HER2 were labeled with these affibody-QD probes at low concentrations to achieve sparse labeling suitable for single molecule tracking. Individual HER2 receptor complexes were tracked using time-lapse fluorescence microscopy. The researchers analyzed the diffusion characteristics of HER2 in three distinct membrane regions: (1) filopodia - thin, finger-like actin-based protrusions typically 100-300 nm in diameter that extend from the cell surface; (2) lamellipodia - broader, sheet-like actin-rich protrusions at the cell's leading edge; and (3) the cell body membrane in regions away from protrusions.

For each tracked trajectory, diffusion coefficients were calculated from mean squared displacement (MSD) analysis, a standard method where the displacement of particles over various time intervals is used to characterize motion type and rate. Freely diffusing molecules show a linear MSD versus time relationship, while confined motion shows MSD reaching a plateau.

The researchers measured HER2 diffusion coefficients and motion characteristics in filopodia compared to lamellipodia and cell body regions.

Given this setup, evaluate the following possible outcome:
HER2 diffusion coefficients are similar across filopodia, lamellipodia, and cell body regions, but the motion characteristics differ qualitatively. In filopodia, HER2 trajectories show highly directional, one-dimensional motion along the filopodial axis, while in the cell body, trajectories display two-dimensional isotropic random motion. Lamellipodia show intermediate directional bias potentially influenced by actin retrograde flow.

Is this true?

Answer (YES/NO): NO